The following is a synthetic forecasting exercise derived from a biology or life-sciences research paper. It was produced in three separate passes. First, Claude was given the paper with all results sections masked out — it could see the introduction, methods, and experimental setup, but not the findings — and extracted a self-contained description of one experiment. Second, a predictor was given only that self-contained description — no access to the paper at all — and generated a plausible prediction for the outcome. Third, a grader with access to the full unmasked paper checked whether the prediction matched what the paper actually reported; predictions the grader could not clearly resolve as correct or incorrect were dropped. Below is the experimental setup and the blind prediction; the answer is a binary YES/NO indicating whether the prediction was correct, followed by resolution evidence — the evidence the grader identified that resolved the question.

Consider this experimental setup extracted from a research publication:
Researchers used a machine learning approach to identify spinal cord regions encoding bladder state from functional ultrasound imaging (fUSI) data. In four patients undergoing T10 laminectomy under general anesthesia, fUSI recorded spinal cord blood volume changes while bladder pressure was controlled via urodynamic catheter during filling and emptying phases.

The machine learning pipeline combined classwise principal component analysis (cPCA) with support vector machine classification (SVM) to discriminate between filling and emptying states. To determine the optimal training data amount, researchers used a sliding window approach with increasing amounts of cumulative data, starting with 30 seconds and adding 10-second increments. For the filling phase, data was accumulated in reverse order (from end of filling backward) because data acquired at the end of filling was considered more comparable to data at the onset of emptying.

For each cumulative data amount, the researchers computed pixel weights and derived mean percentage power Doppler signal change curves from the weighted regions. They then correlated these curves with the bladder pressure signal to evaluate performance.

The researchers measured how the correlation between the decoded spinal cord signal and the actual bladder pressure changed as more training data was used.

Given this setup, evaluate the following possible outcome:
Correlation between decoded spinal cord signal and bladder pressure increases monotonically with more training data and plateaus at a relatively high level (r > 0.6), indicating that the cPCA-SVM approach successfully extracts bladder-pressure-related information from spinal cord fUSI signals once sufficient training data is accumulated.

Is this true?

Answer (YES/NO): NO